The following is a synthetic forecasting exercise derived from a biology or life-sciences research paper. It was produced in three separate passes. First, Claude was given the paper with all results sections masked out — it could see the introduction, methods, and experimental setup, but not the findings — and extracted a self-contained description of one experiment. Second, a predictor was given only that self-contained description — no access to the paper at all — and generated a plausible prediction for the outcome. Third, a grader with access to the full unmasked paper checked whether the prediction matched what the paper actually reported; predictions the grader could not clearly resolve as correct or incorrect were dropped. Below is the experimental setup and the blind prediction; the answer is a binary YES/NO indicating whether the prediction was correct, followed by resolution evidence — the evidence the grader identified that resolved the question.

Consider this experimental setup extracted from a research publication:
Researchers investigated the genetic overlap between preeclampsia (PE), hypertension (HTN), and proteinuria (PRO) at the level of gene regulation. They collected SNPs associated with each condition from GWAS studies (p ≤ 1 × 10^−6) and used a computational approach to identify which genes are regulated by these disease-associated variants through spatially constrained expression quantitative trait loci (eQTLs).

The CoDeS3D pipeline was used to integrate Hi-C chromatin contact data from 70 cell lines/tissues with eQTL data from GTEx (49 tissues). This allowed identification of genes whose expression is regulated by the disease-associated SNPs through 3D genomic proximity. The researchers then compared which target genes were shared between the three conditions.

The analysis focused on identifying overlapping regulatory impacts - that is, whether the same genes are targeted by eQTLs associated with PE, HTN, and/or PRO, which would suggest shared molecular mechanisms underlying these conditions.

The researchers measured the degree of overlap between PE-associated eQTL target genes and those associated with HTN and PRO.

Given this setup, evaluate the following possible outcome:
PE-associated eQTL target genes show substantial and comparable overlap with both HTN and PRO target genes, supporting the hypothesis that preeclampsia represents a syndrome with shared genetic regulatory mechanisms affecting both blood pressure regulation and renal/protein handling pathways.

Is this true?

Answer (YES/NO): NO